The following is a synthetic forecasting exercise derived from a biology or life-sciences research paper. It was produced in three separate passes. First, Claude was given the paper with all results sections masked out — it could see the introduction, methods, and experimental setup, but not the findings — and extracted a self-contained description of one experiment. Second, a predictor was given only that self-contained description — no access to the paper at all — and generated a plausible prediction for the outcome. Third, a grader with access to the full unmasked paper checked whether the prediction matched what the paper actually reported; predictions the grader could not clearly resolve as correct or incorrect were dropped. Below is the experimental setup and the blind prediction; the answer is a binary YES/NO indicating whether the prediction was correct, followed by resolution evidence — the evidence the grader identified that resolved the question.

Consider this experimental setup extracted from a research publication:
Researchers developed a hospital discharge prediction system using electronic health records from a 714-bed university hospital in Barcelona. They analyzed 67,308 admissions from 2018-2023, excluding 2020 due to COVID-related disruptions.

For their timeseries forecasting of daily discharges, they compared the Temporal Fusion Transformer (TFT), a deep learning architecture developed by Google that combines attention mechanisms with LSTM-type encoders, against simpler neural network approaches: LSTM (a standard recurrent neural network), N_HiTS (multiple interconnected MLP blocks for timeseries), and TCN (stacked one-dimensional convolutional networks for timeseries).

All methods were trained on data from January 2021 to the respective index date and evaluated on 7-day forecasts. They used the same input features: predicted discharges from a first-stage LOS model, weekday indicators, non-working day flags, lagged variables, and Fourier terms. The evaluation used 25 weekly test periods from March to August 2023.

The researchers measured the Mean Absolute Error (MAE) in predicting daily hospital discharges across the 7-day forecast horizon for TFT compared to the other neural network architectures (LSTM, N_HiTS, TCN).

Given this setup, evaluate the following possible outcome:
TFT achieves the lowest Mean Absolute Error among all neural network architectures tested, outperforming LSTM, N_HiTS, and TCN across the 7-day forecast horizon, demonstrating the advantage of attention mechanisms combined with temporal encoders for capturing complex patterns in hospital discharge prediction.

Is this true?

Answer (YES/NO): YES